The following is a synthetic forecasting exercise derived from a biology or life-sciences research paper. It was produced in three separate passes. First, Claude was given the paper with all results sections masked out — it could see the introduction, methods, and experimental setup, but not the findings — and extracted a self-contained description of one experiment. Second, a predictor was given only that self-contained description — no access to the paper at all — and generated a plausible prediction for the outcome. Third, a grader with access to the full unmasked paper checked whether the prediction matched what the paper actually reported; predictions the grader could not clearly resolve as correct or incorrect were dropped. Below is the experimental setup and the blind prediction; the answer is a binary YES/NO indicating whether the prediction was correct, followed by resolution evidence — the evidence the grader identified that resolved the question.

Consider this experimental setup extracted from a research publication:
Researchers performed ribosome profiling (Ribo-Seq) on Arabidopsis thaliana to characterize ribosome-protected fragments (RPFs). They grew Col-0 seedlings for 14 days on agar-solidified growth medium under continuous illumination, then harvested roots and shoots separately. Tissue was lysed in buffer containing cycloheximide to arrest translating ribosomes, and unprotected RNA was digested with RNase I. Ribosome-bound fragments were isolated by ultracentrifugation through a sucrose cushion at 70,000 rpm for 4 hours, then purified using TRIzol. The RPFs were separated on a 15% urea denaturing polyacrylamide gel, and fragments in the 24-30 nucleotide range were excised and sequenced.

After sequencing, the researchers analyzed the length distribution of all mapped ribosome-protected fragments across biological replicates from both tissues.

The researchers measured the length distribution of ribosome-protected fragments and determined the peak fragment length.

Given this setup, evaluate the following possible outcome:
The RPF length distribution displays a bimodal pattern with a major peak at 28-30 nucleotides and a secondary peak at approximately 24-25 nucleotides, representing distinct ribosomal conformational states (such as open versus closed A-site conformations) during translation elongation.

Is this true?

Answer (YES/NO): NO